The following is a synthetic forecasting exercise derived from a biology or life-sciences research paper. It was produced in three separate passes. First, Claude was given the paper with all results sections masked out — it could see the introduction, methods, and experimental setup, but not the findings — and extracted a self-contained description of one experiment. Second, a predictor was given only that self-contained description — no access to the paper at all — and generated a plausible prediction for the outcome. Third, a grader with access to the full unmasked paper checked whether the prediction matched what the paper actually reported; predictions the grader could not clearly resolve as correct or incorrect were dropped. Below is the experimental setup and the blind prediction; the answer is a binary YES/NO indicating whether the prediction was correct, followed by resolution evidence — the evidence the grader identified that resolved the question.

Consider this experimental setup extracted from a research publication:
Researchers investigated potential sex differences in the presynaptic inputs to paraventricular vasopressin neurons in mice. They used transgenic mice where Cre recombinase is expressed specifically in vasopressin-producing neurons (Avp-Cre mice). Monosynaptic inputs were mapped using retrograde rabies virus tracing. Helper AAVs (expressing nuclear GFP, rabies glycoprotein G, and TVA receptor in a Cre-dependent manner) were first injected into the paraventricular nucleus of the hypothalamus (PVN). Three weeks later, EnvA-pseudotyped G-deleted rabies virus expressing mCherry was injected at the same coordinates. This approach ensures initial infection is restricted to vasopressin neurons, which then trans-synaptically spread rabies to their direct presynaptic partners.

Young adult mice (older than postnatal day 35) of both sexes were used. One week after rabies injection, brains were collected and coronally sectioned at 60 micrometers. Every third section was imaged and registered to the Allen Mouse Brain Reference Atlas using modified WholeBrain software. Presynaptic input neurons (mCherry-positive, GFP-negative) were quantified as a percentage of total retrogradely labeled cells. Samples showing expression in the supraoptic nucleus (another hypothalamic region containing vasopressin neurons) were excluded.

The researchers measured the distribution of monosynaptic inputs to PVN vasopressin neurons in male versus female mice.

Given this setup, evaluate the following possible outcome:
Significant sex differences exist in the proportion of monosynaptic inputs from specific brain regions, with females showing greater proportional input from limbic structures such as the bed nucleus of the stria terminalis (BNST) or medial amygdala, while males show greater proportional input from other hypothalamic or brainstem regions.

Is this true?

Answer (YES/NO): NO